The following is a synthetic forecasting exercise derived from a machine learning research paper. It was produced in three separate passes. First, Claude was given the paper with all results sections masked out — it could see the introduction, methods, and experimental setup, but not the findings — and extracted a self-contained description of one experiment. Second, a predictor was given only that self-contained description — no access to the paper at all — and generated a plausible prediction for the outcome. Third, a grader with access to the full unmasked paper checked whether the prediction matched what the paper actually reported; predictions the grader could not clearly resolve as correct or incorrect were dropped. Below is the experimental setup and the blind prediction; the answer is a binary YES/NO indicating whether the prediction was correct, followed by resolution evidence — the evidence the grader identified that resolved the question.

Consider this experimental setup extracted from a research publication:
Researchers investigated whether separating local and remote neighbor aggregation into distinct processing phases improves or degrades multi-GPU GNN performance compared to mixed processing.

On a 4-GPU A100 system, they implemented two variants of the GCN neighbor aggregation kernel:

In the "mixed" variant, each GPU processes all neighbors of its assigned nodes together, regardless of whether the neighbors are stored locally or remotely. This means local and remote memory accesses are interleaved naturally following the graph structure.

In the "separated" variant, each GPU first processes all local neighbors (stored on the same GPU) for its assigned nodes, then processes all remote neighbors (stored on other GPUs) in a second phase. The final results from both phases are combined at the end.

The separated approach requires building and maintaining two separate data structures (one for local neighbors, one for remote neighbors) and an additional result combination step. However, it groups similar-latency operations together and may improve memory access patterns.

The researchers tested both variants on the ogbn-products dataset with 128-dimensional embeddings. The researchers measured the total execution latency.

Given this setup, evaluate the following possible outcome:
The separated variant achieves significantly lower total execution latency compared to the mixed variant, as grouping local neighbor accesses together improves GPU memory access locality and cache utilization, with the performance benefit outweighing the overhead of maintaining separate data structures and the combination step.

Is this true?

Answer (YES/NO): NO